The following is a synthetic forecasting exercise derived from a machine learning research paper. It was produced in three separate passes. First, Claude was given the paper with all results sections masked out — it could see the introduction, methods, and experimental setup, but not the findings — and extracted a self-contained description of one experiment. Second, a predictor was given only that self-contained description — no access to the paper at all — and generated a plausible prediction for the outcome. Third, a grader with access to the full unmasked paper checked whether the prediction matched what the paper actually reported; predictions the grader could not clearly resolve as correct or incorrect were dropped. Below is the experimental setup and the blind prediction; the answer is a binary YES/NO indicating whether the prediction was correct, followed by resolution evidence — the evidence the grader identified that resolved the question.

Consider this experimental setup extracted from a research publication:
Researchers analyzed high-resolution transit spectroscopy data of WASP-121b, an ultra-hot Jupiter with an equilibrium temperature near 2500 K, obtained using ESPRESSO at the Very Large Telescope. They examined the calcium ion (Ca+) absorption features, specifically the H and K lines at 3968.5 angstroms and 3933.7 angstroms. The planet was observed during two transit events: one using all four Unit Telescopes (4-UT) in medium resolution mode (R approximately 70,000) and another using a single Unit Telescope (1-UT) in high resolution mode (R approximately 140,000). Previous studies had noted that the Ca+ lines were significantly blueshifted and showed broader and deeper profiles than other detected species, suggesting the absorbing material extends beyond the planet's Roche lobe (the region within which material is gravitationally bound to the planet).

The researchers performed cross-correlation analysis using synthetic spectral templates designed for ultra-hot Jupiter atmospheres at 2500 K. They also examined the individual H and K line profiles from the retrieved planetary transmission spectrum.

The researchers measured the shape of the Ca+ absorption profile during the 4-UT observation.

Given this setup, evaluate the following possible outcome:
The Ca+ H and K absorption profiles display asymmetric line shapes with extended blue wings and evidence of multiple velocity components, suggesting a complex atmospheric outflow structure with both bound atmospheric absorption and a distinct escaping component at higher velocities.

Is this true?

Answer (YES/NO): YES